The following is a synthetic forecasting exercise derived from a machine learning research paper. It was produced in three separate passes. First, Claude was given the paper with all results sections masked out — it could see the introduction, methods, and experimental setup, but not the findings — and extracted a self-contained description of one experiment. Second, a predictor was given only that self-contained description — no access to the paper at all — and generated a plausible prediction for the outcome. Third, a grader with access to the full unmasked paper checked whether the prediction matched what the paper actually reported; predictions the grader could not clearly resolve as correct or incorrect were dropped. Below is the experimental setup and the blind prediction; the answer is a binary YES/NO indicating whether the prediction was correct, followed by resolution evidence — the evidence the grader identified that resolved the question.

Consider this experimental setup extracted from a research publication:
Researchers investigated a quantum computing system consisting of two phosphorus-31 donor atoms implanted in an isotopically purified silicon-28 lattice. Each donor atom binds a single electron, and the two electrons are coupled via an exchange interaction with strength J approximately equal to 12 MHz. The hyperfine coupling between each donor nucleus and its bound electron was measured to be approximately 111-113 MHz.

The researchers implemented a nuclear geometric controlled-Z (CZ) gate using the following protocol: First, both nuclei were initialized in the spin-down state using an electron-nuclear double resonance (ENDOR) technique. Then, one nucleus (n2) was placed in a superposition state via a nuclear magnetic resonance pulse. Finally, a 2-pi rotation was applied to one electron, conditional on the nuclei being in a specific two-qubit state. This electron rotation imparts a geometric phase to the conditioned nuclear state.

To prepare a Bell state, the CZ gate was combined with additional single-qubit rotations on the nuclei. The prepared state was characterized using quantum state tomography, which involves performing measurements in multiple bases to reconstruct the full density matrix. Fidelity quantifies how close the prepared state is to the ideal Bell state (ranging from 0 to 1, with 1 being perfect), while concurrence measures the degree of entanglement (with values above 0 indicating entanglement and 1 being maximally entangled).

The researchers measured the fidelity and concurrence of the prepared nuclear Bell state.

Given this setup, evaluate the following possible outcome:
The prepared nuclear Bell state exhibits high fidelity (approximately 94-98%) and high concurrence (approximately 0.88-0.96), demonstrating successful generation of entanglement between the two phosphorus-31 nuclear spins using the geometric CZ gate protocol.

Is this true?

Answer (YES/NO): NO